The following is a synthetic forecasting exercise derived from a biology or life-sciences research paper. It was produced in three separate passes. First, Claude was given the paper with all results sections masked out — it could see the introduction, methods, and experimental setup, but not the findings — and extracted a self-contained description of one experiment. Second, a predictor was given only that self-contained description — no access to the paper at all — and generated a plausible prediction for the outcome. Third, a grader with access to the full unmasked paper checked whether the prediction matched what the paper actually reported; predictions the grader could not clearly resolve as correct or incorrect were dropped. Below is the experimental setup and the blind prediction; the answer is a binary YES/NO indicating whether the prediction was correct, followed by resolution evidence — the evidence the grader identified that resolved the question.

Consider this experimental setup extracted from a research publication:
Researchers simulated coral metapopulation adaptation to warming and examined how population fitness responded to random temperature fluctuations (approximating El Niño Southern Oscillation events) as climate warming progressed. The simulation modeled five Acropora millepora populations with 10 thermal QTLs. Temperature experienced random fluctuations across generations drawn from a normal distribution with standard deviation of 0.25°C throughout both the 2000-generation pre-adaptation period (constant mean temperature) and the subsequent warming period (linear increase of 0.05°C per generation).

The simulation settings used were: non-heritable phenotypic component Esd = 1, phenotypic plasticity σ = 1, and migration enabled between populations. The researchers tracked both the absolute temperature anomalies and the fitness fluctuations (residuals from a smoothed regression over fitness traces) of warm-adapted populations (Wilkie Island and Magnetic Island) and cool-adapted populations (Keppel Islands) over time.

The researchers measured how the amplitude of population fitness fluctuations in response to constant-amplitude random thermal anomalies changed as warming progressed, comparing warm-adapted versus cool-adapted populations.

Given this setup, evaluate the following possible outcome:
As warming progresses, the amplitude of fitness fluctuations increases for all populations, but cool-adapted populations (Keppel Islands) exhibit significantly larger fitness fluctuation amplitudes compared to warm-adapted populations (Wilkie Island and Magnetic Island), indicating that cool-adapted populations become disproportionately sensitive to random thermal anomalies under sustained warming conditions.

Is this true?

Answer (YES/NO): NO